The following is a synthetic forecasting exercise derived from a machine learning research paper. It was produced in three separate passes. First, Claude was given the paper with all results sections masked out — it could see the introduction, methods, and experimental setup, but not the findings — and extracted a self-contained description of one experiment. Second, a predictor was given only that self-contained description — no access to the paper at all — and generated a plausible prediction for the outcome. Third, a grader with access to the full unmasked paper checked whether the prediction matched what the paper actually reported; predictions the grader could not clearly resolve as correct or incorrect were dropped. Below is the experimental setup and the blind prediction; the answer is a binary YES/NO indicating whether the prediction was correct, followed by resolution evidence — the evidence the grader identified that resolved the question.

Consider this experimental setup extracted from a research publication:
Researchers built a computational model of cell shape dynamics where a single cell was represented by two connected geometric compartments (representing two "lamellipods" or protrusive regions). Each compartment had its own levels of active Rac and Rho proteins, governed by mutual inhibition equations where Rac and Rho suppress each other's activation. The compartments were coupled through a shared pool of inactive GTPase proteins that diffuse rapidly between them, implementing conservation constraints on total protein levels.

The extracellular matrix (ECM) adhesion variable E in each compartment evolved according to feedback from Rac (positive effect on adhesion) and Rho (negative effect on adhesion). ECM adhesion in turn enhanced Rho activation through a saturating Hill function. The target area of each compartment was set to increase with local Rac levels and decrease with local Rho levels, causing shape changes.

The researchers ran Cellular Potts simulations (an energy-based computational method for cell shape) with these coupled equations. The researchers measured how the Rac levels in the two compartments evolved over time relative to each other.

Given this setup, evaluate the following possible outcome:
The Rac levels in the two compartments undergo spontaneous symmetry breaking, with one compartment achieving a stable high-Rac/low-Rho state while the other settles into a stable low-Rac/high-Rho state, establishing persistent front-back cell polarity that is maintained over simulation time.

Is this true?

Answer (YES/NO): NO